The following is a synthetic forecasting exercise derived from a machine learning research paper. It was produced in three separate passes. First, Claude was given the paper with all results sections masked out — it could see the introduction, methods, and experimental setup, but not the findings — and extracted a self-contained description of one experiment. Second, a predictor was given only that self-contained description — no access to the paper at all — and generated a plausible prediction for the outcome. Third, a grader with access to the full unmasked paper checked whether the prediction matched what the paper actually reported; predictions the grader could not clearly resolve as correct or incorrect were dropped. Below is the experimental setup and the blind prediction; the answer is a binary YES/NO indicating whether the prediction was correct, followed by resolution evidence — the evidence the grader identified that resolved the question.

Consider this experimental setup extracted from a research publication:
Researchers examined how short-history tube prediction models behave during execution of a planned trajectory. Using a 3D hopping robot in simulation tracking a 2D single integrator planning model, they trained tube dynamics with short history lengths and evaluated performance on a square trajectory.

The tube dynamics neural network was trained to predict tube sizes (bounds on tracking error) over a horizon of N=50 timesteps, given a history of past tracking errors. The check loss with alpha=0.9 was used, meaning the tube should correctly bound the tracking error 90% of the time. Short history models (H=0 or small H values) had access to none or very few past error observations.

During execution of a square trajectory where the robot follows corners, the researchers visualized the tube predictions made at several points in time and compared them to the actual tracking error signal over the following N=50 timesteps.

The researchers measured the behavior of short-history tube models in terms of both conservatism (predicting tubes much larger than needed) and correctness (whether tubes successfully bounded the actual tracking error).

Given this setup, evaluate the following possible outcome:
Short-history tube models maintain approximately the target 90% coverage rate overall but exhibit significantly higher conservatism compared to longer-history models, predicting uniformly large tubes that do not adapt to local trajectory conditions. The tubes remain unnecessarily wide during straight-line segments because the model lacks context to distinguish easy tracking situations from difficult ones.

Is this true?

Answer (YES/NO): NO